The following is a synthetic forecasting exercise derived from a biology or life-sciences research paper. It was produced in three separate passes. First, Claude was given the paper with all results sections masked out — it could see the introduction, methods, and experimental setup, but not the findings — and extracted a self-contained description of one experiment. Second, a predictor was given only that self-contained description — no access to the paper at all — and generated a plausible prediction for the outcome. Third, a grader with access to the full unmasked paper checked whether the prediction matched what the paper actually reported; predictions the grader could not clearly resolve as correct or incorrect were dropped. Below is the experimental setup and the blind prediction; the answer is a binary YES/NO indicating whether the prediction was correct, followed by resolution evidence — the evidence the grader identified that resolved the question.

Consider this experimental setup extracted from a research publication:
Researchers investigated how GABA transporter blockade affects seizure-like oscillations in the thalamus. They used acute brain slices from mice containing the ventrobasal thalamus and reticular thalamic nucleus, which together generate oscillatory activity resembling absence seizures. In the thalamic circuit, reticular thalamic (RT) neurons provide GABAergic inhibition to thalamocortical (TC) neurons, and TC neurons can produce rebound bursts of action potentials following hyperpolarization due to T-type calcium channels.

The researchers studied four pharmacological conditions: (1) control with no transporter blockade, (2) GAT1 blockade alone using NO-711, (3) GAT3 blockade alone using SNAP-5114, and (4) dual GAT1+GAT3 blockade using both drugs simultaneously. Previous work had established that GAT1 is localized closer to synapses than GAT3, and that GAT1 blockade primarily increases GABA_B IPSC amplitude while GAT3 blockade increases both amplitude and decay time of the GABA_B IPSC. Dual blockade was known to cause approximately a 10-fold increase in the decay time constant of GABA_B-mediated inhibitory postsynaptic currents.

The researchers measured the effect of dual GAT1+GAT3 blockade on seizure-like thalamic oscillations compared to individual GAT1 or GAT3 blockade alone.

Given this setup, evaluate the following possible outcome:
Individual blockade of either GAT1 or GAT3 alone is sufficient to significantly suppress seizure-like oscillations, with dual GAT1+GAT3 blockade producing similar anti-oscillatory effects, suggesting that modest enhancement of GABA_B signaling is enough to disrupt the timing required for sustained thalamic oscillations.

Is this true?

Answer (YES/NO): NO